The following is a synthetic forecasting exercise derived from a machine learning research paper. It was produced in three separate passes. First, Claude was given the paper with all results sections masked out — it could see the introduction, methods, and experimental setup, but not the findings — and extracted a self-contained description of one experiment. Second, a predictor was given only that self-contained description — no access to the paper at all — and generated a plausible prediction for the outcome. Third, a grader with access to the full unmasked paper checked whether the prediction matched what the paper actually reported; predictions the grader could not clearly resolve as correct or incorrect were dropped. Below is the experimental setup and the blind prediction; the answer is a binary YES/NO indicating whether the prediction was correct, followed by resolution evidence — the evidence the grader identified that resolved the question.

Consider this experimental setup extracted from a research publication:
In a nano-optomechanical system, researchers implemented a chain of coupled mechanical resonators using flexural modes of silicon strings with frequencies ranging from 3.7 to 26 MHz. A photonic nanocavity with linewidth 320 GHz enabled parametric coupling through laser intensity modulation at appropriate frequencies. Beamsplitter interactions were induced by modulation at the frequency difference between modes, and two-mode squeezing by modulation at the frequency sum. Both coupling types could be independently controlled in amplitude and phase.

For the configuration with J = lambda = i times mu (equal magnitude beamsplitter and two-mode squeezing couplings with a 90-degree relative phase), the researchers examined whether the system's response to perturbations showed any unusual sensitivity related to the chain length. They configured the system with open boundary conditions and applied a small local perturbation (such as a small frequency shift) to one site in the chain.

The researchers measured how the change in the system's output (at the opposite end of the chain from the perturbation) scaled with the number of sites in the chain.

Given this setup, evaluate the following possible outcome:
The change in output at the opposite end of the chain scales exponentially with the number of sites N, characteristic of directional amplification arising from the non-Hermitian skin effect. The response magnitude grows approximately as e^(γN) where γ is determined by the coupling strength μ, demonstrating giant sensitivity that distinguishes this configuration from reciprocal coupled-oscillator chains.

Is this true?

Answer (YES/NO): YES